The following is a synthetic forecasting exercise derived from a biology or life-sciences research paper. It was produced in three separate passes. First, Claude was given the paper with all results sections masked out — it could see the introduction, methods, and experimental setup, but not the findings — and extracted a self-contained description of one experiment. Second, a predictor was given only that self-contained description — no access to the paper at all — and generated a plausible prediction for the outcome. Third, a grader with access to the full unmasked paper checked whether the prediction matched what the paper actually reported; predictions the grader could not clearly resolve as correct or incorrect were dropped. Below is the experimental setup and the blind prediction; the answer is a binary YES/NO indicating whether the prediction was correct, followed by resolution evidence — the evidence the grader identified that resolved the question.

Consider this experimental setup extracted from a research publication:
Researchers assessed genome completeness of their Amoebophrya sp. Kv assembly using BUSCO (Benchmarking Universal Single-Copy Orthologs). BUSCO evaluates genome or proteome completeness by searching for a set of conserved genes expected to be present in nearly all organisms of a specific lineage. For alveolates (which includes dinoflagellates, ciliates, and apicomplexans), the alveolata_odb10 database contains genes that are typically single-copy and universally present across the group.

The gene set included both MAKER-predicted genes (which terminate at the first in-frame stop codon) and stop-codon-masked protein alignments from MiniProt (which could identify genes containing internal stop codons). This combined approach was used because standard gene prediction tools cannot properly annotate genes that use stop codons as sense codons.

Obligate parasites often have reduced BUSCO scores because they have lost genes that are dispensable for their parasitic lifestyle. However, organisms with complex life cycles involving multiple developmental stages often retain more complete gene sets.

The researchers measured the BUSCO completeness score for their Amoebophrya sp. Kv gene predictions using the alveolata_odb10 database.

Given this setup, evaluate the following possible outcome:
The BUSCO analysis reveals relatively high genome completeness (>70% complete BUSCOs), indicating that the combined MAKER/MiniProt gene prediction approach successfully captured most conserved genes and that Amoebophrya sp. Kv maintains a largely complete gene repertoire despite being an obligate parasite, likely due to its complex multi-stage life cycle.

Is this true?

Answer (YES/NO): YES